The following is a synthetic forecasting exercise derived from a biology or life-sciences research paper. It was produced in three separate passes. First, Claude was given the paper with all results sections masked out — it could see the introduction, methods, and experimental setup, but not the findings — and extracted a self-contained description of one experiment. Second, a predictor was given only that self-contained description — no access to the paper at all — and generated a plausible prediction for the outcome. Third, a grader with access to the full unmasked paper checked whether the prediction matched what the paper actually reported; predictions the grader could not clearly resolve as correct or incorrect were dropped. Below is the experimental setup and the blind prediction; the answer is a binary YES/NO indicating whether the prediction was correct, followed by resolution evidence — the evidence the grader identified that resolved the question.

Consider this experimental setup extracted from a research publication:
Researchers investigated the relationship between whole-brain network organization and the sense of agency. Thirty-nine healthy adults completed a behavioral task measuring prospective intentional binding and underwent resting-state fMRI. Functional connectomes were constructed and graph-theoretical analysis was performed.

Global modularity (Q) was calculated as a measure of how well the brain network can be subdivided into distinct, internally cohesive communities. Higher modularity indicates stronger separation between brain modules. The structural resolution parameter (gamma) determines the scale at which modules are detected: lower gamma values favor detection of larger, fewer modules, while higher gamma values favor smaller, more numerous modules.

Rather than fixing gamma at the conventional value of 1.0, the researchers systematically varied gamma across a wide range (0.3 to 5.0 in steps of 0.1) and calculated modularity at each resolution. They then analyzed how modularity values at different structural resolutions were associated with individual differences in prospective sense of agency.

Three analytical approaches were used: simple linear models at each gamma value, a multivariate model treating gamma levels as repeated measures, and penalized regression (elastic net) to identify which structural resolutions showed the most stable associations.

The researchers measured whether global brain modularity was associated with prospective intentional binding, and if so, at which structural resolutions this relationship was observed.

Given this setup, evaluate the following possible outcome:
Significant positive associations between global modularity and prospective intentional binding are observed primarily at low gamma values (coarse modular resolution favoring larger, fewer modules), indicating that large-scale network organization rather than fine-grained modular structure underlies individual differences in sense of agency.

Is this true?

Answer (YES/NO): NO